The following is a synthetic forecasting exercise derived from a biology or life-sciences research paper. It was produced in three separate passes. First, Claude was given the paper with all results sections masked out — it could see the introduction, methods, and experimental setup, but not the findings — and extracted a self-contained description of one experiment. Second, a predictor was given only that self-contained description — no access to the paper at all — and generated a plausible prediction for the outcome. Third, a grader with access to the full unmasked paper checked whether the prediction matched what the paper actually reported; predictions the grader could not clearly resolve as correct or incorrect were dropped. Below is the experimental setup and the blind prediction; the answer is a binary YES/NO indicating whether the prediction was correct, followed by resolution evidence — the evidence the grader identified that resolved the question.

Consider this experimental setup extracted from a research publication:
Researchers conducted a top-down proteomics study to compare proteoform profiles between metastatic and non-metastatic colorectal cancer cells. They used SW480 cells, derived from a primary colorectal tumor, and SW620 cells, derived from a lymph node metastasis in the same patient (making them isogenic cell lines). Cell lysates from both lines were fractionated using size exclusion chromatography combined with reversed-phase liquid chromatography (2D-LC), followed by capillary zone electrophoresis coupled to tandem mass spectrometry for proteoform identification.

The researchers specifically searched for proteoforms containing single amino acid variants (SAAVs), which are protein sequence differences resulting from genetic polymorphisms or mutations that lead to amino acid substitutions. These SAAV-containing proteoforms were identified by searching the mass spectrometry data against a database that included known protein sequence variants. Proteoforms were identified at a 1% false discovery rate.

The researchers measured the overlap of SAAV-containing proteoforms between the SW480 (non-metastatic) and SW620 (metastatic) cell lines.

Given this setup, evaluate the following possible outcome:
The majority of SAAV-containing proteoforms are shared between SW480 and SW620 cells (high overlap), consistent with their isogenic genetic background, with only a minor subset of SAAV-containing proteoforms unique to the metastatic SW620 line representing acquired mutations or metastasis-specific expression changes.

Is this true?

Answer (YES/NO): NO